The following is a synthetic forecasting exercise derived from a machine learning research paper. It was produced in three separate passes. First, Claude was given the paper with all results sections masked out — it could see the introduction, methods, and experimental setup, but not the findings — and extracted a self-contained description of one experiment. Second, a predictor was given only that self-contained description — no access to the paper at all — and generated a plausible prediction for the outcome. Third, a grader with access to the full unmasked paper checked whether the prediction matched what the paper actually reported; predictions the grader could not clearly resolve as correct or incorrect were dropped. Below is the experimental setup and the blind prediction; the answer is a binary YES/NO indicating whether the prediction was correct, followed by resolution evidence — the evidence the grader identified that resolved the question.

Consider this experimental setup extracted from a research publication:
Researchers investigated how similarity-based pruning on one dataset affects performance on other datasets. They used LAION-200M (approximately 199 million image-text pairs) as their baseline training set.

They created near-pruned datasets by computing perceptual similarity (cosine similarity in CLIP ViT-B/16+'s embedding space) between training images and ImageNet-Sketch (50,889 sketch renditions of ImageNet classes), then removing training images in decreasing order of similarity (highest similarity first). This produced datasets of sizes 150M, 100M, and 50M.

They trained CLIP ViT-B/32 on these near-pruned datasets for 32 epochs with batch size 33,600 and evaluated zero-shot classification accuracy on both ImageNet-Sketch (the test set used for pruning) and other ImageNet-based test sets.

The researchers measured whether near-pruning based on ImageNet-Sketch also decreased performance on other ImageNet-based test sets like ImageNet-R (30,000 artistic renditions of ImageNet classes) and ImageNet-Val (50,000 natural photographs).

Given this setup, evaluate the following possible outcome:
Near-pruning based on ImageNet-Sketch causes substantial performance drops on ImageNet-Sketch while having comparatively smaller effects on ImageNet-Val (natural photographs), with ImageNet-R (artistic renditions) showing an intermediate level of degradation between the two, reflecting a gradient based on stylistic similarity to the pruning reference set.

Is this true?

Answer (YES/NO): NO